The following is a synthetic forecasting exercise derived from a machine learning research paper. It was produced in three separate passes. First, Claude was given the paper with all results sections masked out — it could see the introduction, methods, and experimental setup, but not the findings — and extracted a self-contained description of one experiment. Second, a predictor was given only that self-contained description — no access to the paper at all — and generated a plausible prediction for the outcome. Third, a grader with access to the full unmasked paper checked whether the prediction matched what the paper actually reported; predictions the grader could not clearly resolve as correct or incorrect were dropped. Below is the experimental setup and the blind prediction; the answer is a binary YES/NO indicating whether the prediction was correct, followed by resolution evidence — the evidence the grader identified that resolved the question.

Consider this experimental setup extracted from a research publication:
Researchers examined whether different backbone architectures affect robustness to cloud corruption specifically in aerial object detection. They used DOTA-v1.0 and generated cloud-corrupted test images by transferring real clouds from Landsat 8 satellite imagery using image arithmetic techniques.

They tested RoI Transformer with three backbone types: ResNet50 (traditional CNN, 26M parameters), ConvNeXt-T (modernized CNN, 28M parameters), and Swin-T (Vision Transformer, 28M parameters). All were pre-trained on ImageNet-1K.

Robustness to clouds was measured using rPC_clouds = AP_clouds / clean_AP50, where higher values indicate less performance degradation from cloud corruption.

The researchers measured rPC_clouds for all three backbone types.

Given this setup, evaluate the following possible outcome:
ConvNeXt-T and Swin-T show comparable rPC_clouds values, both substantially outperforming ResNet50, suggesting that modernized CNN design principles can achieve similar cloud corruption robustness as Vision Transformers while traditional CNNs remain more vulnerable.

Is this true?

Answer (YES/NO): NO